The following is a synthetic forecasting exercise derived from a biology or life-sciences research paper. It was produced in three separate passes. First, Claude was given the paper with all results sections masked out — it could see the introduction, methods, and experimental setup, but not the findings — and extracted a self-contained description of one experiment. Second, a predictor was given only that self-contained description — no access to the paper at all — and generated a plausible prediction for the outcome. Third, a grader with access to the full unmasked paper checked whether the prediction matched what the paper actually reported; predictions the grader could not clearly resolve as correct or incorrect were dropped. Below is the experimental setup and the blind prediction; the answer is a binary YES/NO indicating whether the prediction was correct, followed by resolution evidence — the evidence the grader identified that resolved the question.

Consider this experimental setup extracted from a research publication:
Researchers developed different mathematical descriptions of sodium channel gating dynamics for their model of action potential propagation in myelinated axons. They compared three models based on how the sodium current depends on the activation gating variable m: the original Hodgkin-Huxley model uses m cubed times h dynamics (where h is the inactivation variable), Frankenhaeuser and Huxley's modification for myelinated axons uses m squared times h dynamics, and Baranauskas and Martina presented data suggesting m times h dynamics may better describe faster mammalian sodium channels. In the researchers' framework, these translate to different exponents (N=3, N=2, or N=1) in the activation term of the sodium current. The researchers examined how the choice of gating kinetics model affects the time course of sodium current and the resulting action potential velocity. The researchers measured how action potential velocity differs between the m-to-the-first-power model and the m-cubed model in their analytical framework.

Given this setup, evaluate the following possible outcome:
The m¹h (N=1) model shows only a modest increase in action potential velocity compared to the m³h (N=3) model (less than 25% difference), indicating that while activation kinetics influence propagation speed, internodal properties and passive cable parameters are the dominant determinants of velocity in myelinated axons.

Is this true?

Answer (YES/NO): NO